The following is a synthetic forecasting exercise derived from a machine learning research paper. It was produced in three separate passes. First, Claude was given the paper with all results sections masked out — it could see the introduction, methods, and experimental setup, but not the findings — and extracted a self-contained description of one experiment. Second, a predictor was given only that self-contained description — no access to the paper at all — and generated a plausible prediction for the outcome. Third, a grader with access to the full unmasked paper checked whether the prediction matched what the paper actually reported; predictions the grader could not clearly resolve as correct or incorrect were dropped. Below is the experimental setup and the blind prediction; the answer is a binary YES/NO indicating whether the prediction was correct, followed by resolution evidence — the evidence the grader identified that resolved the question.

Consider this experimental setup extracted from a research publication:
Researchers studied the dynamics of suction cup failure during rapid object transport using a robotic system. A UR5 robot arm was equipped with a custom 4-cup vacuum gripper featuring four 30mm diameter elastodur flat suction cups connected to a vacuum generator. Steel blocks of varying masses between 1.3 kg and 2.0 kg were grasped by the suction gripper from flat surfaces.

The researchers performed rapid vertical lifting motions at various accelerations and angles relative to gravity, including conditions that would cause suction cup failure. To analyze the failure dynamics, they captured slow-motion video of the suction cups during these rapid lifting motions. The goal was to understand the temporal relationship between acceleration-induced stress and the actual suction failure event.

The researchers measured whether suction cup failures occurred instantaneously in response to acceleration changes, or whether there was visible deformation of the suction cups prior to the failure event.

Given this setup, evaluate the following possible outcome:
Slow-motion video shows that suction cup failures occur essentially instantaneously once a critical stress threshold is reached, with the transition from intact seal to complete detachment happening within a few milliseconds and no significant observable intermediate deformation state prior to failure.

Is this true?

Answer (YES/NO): NO